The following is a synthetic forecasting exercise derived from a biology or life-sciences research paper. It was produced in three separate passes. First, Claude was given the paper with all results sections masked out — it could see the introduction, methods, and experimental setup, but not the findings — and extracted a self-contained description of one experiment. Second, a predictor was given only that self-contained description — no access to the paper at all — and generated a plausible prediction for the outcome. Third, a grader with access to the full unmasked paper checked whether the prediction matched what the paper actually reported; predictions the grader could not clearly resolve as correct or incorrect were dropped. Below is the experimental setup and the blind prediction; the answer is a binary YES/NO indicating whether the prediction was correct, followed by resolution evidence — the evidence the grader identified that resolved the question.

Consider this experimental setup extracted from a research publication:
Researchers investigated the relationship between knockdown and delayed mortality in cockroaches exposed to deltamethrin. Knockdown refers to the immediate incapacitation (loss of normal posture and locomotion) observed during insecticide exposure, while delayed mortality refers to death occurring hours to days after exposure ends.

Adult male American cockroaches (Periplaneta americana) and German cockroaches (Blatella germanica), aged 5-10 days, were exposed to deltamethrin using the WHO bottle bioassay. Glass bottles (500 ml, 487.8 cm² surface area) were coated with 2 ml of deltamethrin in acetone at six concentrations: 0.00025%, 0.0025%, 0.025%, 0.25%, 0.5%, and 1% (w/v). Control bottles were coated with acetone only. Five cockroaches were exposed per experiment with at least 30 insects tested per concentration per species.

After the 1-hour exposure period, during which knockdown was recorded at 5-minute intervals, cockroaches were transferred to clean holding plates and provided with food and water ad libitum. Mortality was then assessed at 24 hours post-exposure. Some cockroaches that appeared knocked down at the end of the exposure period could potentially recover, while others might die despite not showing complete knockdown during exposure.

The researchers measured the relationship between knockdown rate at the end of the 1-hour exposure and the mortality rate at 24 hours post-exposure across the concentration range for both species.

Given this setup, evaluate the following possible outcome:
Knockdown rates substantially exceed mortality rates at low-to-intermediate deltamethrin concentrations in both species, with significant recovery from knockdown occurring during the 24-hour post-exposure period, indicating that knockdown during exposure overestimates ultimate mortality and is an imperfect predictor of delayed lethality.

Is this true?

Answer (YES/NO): YES